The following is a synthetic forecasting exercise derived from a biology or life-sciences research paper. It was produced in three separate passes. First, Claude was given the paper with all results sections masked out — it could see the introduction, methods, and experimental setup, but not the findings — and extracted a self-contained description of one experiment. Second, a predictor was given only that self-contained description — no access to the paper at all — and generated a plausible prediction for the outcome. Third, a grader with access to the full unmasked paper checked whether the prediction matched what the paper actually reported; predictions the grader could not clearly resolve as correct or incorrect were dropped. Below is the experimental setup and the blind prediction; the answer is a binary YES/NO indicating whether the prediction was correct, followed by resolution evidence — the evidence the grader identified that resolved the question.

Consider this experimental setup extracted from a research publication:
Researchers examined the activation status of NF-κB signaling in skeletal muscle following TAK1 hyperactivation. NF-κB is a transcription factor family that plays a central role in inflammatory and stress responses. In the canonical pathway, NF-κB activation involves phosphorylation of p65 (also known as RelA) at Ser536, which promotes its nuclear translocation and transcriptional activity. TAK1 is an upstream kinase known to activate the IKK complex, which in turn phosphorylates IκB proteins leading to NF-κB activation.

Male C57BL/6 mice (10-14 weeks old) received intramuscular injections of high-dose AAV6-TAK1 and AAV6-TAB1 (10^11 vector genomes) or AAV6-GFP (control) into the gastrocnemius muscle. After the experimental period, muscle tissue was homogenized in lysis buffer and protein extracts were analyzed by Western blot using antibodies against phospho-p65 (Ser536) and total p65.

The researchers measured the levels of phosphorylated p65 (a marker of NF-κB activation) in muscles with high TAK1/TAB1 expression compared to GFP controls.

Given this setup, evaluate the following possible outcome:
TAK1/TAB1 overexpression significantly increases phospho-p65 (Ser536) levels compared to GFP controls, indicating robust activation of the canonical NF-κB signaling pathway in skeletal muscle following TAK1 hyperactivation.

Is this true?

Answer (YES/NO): YES